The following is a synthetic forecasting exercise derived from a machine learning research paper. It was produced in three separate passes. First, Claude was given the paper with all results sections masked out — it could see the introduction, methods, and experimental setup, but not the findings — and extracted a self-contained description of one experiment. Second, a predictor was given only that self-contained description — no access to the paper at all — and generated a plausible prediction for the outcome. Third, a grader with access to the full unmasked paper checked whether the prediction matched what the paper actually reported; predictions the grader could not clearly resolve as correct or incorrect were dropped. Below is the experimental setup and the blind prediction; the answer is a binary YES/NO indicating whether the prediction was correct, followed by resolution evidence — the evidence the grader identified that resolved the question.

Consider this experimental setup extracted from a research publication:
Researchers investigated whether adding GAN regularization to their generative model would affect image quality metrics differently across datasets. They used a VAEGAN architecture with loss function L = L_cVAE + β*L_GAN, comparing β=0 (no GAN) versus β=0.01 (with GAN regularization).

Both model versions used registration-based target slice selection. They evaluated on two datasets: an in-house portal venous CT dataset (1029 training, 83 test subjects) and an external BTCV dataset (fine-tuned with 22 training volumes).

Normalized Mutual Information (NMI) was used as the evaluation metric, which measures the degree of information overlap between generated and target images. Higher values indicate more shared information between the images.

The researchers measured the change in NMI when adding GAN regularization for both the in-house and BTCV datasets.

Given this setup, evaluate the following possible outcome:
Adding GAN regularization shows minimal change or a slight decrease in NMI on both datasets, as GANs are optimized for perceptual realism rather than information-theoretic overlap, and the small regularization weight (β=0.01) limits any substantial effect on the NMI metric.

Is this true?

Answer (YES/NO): NO